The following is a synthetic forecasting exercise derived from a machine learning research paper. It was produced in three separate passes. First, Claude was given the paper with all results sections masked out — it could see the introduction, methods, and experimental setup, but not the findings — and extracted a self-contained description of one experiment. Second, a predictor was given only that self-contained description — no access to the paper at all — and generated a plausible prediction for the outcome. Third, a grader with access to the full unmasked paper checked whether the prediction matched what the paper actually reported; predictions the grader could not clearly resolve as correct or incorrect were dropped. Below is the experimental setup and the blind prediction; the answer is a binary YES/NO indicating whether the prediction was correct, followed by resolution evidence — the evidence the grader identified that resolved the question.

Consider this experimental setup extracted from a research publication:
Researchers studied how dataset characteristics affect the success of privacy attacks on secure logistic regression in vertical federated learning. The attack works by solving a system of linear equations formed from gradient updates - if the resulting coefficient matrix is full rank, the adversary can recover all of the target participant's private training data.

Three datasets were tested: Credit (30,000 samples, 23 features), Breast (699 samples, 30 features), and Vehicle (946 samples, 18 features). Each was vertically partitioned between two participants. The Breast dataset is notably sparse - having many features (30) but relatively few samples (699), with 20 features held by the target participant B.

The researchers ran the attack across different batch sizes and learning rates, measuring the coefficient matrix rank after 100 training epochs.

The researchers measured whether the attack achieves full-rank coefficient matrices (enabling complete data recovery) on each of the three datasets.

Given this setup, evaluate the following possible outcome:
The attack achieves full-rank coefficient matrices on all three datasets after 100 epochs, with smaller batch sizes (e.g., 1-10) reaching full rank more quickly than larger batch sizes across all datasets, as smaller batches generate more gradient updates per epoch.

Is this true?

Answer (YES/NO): NO